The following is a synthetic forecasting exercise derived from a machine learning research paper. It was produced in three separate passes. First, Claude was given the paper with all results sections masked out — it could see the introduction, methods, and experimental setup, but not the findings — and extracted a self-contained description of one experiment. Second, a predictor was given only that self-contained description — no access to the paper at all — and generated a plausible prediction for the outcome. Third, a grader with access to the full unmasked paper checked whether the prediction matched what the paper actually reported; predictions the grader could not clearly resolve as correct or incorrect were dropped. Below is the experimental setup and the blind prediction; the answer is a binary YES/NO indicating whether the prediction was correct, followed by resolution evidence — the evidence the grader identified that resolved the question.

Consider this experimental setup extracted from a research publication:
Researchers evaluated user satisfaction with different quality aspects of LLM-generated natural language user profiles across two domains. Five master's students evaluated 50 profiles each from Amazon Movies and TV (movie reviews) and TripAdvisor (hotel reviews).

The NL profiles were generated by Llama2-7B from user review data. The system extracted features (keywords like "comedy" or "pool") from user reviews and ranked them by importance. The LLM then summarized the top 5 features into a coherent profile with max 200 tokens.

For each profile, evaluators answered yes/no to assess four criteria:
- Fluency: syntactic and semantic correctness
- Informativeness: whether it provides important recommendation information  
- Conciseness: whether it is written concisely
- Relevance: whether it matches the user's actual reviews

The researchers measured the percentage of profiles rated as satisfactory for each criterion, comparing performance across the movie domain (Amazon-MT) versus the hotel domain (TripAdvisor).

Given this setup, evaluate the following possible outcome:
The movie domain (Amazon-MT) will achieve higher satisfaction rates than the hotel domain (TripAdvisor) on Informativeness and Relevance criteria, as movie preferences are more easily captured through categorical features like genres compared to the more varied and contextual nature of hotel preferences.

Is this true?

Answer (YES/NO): YES